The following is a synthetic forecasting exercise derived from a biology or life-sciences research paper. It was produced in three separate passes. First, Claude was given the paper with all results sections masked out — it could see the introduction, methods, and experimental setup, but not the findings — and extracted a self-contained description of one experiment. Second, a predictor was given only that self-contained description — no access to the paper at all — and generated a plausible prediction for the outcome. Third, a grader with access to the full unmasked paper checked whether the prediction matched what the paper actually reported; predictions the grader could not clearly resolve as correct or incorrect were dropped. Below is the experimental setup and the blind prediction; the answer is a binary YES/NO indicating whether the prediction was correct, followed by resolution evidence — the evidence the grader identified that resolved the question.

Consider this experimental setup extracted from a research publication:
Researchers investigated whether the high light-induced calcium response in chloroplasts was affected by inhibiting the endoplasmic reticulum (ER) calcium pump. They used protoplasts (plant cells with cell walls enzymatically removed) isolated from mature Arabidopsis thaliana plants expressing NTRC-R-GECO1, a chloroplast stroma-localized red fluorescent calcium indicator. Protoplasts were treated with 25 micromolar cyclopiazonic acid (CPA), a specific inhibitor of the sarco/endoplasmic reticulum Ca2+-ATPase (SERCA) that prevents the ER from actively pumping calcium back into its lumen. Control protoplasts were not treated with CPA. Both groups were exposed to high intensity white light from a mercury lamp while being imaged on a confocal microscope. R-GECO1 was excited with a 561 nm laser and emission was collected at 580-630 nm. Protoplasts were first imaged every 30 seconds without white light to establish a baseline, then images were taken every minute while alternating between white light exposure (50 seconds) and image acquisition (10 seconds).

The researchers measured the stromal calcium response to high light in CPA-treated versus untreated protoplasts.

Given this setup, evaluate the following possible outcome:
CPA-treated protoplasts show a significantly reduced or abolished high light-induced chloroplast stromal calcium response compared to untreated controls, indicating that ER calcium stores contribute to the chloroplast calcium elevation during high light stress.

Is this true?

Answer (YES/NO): NO